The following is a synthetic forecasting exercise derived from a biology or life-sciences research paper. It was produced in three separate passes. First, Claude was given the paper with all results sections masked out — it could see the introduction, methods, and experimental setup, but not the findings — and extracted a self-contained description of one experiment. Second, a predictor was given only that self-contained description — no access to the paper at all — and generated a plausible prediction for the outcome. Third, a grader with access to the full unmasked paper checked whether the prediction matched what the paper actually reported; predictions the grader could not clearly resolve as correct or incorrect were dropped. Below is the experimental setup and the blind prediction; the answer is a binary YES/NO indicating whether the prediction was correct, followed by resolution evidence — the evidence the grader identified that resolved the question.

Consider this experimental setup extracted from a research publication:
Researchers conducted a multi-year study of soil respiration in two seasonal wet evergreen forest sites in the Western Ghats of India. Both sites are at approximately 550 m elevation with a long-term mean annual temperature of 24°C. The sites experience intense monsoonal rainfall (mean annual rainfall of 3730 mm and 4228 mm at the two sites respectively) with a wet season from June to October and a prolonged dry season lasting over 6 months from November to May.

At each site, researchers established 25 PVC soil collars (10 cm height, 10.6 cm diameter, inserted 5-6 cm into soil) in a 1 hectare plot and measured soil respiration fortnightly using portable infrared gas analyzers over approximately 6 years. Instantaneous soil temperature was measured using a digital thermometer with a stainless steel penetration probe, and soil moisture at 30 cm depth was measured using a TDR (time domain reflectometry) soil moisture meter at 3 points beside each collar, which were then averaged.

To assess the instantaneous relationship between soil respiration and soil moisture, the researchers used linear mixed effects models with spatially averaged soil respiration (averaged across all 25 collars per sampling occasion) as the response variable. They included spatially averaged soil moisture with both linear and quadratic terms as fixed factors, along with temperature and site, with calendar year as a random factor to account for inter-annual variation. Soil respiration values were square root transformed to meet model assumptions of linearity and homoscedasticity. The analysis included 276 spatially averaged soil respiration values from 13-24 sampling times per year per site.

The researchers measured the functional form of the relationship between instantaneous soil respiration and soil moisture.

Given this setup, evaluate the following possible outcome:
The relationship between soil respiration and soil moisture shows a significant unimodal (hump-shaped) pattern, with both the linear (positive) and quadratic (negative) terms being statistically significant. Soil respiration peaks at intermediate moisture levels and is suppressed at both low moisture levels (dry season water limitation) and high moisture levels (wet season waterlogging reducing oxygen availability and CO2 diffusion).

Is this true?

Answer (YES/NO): YES